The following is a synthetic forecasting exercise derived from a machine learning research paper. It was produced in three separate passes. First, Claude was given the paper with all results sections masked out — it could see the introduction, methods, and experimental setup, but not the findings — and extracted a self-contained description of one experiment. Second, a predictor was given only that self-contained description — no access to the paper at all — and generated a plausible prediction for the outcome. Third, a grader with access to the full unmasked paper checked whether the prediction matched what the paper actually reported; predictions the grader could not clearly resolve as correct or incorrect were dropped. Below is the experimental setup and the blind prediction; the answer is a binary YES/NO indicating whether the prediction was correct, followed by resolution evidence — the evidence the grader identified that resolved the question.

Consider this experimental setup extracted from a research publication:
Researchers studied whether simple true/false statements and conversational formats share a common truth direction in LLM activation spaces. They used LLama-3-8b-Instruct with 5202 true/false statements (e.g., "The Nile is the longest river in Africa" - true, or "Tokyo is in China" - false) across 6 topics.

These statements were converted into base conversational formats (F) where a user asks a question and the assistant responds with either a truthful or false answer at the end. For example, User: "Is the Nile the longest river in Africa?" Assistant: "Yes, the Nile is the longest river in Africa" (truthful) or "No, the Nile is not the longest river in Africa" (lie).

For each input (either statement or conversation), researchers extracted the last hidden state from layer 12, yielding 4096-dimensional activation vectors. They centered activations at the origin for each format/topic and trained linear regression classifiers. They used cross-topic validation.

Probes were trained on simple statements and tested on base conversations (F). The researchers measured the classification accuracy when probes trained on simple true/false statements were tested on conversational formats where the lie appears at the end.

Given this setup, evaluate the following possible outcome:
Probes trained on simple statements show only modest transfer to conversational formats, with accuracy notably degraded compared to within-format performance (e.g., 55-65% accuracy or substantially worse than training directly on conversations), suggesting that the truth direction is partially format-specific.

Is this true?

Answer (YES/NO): NO